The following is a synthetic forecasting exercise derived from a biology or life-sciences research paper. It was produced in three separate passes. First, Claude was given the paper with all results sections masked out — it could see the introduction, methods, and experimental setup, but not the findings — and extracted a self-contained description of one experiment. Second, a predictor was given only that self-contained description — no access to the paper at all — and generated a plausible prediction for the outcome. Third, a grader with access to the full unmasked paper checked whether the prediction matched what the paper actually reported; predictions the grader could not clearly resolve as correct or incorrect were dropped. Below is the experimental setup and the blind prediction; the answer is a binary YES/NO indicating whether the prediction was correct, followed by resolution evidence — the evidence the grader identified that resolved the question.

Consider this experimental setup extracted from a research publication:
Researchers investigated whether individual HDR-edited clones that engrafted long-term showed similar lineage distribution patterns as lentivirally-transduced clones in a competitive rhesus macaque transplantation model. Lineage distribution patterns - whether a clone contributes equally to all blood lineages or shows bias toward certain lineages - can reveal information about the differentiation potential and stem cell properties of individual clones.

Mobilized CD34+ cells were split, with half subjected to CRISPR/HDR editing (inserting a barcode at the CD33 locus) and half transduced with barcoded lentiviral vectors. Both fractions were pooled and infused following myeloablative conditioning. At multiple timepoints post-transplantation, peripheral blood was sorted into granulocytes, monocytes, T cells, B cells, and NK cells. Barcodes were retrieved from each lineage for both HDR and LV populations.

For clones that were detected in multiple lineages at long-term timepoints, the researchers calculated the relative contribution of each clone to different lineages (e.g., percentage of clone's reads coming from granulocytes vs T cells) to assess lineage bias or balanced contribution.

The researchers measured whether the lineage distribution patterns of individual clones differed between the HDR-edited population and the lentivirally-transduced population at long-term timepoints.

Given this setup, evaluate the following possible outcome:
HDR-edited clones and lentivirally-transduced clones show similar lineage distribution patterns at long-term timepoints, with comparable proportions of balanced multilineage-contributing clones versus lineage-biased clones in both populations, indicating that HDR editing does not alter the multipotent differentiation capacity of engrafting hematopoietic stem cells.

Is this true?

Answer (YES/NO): YES